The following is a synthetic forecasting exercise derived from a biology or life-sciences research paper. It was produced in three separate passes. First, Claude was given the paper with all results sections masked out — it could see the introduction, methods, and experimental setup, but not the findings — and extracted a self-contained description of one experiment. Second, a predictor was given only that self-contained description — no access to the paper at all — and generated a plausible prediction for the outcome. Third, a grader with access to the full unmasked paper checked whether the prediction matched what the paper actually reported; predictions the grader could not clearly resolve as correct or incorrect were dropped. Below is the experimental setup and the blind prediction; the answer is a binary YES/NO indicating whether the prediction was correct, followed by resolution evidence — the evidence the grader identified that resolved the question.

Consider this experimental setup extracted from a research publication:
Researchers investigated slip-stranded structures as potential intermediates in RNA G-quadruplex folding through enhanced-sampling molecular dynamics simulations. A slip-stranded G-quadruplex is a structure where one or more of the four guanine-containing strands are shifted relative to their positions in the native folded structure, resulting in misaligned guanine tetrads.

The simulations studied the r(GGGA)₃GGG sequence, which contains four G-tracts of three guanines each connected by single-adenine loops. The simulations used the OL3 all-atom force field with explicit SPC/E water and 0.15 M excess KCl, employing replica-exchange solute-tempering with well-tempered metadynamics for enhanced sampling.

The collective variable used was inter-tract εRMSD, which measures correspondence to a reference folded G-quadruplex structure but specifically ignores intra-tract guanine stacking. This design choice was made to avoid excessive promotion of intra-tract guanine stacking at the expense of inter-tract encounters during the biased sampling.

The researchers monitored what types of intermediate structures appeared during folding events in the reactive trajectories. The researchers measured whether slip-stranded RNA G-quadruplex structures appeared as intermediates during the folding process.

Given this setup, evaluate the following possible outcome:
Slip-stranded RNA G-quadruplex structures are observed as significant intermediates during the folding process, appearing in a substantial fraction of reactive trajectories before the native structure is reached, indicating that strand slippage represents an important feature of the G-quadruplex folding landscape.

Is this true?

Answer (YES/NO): YES